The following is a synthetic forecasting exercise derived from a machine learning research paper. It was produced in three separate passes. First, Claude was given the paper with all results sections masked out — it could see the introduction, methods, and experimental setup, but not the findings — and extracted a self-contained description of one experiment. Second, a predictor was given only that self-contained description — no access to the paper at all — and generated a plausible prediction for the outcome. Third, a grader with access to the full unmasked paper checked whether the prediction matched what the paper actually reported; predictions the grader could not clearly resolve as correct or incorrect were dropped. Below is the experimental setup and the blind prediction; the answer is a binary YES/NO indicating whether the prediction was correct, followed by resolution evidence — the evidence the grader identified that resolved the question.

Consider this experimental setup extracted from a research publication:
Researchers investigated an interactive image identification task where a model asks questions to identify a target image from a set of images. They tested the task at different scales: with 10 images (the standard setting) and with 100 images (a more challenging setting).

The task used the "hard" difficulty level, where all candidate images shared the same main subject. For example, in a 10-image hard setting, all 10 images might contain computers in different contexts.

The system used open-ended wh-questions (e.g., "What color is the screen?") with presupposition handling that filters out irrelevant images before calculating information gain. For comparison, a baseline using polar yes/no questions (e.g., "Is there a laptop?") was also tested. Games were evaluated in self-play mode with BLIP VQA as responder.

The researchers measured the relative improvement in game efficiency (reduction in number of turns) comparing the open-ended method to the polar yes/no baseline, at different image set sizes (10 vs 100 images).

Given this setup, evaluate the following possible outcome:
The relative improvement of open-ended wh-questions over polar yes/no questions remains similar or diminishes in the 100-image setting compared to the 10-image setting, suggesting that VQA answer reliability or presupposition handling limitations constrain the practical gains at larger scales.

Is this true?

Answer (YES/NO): NO